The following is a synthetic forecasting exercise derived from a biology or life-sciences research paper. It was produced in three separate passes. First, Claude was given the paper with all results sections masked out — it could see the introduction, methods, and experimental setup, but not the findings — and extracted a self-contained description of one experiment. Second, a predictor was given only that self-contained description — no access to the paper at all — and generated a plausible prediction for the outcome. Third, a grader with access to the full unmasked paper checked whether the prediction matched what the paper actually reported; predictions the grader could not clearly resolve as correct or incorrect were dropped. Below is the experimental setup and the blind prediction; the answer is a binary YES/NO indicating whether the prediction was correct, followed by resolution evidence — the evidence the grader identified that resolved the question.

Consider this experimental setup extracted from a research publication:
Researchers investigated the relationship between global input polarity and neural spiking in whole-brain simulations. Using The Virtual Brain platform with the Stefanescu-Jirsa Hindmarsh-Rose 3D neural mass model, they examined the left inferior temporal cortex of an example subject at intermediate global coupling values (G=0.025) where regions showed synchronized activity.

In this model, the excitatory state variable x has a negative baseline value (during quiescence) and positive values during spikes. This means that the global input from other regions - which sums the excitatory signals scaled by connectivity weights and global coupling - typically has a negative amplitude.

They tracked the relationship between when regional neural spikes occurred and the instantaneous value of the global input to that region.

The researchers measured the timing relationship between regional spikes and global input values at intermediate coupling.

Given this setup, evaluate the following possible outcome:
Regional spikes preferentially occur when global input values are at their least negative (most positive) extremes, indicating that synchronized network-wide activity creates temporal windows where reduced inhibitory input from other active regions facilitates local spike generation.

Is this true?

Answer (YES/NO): YES